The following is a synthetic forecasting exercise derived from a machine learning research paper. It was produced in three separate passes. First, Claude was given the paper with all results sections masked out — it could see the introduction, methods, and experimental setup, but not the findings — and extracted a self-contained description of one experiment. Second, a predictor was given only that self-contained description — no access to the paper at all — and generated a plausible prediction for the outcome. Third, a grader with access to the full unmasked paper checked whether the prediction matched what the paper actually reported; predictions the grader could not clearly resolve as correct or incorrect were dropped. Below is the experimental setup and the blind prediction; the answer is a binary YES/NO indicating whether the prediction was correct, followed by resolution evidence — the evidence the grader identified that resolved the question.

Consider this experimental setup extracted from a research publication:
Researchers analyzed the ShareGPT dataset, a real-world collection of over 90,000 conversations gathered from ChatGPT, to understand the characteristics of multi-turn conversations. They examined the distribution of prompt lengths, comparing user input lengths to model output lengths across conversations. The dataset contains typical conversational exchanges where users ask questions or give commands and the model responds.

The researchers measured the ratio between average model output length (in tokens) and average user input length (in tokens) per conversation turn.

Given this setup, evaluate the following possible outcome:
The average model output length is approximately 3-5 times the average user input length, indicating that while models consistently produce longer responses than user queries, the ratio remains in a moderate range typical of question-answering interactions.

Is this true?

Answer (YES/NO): NO